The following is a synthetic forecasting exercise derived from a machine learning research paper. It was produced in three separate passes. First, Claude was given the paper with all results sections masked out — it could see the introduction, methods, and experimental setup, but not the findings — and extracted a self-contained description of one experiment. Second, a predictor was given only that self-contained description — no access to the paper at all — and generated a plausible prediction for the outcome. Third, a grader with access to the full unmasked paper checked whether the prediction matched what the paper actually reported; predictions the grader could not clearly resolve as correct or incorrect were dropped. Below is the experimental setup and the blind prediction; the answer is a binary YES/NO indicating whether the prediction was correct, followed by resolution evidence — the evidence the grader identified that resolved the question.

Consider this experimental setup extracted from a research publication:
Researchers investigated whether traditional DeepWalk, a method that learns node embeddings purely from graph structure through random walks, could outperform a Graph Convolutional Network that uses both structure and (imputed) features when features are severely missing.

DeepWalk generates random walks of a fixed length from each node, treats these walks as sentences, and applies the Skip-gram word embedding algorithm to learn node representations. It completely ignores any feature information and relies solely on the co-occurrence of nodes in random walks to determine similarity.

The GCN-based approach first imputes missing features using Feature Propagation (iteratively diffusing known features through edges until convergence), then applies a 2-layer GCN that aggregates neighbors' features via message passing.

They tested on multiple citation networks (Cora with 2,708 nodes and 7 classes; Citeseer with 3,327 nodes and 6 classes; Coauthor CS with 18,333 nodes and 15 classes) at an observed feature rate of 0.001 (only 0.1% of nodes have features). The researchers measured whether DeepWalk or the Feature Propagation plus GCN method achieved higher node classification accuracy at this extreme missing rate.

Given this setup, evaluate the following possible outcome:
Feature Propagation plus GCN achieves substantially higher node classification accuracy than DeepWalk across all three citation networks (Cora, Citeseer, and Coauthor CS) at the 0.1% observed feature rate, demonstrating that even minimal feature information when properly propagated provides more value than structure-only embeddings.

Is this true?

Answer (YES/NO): NO